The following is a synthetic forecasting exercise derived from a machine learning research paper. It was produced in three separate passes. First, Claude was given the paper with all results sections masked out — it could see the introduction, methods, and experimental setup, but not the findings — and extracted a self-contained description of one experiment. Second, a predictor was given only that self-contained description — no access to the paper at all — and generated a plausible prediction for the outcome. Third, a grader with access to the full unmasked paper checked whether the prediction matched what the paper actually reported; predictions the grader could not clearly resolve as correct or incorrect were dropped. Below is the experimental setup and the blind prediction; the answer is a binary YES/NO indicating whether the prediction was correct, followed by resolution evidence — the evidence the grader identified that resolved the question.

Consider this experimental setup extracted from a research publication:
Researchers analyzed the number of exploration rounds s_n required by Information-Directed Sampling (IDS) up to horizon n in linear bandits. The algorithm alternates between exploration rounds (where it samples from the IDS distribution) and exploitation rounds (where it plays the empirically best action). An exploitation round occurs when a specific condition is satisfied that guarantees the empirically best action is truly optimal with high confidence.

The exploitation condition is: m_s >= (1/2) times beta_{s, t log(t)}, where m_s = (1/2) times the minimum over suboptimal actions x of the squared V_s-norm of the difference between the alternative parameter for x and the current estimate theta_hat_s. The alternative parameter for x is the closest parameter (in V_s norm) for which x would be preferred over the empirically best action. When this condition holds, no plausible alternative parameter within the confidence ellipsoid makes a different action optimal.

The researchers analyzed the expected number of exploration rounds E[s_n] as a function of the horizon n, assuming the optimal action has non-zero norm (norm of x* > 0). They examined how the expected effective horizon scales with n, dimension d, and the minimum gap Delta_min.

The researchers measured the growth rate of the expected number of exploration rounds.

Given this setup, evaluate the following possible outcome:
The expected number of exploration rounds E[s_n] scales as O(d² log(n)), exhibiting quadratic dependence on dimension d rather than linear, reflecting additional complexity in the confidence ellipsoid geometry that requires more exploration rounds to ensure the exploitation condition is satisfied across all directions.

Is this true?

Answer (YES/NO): NO